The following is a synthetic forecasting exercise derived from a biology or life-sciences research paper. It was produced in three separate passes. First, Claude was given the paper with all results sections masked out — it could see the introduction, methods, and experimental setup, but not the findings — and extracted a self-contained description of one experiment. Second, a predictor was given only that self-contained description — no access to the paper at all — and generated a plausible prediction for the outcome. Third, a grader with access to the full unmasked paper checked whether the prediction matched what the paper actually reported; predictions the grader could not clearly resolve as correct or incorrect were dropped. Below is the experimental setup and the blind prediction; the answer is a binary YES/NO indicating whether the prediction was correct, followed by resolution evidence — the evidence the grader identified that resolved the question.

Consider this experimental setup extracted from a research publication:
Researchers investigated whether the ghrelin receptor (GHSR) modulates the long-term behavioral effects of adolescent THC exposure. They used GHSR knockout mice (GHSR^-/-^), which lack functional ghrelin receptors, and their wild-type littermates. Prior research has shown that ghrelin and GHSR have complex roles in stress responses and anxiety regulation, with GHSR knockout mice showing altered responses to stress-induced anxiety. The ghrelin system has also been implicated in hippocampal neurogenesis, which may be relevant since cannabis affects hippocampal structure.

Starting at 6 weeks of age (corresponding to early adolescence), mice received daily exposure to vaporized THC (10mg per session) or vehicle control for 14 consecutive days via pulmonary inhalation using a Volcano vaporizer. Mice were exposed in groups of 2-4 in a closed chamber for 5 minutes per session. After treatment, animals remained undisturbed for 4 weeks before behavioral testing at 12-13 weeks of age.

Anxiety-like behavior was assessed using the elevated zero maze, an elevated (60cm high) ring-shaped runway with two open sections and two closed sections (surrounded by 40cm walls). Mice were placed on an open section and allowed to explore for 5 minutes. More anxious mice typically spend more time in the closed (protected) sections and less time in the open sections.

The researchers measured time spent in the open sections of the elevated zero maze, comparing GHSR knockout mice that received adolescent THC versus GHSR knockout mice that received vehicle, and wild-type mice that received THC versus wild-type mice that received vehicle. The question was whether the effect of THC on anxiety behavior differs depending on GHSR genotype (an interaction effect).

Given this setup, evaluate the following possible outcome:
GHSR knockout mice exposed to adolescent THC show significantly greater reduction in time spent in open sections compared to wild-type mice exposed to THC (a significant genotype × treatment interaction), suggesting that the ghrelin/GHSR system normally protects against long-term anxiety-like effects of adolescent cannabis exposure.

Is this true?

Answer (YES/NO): NO